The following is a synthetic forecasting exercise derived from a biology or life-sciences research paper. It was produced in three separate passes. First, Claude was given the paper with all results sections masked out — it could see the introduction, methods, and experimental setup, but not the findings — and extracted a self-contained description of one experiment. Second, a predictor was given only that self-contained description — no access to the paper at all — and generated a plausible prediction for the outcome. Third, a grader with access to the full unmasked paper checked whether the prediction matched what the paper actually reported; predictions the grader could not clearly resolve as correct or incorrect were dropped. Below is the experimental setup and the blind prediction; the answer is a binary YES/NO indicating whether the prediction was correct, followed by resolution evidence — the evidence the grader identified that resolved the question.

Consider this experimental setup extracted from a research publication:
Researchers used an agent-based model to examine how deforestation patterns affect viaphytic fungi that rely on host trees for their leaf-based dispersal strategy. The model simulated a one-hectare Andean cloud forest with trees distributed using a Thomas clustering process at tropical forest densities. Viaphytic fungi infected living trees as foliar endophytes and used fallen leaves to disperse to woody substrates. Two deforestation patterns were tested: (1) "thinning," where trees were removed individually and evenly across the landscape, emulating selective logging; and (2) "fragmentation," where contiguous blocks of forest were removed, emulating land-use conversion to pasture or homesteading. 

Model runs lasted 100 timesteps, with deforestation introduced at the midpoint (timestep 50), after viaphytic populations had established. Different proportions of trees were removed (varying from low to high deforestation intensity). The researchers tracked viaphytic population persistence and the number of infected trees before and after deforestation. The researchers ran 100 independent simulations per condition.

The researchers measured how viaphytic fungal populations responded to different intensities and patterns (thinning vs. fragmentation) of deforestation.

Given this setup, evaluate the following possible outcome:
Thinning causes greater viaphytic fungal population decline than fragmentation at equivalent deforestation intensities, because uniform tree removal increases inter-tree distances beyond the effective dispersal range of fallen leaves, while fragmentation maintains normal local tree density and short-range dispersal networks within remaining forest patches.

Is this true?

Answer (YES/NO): NO